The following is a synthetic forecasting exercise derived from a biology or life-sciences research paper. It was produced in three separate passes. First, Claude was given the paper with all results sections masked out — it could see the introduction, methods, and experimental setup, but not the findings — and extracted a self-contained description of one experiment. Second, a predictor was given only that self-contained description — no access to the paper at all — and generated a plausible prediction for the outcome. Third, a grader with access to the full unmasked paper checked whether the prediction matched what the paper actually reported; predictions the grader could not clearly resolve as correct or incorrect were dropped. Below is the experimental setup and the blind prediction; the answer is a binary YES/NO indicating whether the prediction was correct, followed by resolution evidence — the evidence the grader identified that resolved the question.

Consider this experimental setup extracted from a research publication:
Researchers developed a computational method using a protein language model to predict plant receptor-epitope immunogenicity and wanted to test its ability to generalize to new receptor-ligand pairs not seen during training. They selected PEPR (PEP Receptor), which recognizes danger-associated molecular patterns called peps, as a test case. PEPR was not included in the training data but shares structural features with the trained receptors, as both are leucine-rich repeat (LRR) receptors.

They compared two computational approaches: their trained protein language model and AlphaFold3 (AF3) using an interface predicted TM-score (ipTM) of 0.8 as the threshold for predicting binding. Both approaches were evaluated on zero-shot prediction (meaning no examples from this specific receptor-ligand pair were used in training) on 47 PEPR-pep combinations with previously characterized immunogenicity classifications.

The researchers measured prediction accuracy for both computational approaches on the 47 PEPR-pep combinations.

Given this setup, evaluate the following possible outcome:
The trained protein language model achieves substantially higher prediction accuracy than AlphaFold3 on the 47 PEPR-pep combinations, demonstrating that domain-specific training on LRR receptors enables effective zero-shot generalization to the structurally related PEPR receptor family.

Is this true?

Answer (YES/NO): NO